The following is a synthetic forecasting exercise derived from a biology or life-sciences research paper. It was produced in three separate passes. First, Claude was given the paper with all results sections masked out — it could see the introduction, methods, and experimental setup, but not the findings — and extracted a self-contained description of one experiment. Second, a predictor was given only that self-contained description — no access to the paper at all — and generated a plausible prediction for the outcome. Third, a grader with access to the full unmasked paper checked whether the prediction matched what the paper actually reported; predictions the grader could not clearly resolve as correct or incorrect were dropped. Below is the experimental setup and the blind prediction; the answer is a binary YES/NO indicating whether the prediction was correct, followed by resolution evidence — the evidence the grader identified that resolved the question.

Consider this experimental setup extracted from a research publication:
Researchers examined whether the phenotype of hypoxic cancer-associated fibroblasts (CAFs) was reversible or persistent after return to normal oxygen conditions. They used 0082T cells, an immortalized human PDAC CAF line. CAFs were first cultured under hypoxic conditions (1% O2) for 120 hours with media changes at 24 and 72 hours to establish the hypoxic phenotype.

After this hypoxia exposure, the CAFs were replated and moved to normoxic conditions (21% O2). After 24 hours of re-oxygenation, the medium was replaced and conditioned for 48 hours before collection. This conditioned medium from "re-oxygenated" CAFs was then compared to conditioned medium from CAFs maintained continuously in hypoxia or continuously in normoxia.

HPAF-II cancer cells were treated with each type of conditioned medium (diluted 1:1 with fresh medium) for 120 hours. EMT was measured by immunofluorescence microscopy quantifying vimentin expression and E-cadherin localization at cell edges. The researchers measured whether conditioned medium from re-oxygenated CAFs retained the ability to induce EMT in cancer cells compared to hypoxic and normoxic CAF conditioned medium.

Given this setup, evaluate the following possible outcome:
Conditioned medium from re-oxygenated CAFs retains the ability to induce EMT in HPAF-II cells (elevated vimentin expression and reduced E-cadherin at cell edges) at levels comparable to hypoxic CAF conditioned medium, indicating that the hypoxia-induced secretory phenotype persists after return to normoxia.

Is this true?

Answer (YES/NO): NO